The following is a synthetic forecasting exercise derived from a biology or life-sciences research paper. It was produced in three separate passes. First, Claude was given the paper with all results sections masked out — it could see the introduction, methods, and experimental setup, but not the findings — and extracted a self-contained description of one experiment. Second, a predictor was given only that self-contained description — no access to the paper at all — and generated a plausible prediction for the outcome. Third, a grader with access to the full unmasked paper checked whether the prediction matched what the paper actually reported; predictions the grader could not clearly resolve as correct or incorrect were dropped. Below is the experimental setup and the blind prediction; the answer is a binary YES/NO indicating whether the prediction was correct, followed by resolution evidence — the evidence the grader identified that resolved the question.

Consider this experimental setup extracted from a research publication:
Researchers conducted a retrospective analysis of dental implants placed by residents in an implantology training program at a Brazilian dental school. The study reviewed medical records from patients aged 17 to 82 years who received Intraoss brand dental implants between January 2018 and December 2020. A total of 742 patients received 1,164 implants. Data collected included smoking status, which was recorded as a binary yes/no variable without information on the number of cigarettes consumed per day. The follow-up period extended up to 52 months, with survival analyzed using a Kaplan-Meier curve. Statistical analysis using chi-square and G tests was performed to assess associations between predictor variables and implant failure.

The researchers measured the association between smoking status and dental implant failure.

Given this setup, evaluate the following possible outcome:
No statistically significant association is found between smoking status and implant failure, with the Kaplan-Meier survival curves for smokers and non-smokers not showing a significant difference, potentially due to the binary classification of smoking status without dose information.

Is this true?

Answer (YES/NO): NO